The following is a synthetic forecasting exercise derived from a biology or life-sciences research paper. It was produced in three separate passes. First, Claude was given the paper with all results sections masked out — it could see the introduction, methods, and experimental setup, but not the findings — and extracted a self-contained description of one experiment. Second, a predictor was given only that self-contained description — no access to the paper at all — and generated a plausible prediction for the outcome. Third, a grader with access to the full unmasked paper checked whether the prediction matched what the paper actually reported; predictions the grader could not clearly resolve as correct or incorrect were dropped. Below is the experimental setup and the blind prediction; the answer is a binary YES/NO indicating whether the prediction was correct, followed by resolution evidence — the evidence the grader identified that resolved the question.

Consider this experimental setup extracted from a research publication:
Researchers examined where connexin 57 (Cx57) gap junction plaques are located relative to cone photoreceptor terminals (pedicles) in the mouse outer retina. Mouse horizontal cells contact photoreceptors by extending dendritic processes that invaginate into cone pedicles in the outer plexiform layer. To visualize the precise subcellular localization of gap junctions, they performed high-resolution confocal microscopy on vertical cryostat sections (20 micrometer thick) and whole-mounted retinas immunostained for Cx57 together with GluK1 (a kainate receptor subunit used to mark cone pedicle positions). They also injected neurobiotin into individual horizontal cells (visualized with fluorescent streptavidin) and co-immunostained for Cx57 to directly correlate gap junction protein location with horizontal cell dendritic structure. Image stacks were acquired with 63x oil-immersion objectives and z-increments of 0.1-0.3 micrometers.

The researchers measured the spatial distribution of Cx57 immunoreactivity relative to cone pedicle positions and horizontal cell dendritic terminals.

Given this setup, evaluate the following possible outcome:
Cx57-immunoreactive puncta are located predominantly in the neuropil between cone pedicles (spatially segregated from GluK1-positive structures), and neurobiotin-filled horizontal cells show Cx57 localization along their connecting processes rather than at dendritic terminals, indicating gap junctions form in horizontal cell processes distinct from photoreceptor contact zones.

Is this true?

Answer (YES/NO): NO